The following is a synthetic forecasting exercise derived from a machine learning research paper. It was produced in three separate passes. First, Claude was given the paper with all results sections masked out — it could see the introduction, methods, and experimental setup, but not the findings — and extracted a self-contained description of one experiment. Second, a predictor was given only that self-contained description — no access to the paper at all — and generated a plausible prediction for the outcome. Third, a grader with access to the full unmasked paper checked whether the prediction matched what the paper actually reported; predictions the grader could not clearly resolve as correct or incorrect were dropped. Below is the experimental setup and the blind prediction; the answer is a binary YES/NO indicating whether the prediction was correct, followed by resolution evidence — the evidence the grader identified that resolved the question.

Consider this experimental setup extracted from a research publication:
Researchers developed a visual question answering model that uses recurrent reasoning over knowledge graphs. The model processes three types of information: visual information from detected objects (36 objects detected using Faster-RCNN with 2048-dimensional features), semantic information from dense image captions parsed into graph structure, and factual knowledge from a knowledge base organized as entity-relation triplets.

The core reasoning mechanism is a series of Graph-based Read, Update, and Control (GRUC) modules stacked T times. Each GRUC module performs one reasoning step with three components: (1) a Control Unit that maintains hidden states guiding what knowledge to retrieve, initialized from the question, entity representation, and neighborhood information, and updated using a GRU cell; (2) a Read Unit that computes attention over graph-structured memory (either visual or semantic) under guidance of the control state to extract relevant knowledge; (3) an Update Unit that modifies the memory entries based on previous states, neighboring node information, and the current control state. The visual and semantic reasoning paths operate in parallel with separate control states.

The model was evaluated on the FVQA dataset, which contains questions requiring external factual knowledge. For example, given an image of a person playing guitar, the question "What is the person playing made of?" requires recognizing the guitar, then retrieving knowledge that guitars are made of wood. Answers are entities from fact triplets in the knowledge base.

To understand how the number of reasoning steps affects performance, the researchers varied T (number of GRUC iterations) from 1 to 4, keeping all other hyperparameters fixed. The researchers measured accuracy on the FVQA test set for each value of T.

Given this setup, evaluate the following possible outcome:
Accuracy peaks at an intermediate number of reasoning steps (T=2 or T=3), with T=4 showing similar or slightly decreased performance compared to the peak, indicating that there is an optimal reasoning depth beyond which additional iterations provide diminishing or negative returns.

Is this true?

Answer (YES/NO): YES